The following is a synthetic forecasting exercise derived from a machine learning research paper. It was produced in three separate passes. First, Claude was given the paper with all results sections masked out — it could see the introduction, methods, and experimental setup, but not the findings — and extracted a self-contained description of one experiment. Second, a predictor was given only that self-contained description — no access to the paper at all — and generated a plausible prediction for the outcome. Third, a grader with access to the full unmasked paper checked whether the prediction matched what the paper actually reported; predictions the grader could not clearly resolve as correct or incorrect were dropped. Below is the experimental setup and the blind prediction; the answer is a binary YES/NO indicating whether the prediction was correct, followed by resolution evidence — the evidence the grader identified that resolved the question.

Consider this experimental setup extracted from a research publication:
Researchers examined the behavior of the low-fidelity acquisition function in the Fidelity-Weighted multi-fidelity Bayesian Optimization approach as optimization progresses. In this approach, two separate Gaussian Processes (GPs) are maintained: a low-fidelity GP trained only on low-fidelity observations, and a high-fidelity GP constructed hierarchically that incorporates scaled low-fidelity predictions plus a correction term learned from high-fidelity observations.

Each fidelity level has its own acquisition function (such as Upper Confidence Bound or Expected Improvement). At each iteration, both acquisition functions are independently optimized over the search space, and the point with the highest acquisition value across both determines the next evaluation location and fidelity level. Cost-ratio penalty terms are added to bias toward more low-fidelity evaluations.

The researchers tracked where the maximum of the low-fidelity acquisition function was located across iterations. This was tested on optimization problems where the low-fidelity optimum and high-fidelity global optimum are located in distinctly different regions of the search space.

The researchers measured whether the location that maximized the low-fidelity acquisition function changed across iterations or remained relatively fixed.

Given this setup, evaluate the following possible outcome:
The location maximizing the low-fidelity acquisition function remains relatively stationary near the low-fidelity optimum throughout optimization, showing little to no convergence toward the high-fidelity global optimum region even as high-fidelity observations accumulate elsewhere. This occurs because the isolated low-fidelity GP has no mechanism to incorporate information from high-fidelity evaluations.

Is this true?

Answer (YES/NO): YES